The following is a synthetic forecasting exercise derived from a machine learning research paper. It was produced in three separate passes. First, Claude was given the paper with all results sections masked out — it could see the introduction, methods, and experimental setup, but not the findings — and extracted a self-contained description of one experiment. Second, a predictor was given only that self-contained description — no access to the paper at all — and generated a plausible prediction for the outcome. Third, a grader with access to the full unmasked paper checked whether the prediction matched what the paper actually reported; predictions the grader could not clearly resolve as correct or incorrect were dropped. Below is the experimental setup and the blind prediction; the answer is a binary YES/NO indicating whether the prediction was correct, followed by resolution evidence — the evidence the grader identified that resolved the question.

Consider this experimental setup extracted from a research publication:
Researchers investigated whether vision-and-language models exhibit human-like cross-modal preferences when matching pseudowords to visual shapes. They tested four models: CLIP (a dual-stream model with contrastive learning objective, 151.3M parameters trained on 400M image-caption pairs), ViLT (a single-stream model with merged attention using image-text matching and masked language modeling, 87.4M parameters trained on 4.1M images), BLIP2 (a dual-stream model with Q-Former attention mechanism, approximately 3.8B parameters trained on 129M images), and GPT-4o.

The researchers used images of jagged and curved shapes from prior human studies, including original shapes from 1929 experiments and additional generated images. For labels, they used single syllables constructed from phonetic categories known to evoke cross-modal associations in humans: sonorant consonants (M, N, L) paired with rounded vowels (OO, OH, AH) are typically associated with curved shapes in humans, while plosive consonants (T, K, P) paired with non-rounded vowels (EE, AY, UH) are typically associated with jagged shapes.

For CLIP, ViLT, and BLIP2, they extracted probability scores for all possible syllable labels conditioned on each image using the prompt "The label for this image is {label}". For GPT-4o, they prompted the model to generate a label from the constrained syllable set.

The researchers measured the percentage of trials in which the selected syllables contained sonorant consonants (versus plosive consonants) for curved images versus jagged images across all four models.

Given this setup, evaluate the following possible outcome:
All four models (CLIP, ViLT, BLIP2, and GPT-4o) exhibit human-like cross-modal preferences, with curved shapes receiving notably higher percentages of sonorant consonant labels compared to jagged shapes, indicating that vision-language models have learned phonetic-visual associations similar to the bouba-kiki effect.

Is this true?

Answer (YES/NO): NO